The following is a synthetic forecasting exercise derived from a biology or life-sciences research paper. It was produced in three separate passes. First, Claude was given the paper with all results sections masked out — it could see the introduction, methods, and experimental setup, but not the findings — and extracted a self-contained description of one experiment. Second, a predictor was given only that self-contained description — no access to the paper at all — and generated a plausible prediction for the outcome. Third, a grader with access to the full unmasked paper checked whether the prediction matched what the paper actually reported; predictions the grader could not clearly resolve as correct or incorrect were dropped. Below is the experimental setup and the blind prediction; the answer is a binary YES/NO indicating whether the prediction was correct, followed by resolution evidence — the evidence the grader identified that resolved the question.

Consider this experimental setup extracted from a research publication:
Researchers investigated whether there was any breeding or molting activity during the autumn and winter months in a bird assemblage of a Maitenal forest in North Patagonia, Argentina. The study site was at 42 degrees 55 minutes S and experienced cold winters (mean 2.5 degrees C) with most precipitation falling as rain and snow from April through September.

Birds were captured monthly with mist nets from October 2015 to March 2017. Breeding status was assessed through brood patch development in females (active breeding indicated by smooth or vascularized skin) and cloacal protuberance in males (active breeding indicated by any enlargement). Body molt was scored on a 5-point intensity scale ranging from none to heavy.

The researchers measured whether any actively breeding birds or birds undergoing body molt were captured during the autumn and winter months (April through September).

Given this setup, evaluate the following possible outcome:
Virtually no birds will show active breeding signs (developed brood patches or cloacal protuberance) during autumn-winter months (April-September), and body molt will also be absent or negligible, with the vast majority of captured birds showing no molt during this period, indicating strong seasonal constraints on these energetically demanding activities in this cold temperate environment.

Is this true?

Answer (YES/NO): NO